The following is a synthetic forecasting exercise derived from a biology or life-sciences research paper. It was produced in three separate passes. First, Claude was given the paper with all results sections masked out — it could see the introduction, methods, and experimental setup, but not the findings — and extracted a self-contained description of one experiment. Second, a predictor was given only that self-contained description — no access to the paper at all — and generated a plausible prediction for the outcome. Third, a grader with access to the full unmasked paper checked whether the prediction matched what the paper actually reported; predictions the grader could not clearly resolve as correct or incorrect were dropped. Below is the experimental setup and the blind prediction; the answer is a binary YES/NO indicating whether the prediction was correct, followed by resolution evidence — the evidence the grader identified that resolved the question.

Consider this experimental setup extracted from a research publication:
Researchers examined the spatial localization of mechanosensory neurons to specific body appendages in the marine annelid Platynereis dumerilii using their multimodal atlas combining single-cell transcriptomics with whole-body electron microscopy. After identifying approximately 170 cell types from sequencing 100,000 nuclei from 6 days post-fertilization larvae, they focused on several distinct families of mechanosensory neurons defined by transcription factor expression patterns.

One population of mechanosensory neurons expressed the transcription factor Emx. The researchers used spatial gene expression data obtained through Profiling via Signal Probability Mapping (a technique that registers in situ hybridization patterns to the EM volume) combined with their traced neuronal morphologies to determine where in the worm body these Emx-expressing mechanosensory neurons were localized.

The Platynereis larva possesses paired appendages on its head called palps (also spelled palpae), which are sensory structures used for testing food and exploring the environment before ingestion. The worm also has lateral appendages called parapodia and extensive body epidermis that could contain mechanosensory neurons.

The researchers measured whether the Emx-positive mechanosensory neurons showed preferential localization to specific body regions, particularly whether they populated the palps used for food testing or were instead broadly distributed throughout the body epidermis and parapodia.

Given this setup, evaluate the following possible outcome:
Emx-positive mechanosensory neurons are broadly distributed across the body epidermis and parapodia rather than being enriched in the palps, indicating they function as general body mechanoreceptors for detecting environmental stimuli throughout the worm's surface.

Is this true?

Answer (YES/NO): NO